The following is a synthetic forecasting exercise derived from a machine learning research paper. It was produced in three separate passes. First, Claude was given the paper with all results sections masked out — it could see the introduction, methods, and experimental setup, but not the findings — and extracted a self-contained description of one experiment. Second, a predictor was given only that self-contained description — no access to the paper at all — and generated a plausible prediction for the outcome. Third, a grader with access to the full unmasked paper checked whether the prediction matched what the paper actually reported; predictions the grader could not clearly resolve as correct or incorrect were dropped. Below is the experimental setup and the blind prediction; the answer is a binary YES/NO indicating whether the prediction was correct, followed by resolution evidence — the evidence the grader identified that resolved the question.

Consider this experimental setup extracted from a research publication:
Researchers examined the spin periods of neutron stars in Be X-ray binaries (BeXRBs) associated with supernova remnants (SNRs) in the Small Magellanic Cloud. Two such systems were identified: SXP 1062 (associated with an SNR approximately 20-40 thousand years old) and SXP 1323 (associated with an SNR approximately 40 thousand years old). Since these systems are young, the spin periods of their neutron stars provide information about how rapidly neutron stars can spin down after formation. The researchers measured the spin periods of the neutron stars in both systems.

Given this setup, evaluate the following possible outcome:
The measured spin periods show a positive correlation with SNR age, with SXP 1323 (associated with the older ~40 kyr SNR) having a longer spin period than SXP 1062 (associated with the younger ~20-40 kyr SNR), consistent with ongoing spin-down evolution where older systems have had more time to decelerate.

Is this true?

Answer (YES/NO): YES